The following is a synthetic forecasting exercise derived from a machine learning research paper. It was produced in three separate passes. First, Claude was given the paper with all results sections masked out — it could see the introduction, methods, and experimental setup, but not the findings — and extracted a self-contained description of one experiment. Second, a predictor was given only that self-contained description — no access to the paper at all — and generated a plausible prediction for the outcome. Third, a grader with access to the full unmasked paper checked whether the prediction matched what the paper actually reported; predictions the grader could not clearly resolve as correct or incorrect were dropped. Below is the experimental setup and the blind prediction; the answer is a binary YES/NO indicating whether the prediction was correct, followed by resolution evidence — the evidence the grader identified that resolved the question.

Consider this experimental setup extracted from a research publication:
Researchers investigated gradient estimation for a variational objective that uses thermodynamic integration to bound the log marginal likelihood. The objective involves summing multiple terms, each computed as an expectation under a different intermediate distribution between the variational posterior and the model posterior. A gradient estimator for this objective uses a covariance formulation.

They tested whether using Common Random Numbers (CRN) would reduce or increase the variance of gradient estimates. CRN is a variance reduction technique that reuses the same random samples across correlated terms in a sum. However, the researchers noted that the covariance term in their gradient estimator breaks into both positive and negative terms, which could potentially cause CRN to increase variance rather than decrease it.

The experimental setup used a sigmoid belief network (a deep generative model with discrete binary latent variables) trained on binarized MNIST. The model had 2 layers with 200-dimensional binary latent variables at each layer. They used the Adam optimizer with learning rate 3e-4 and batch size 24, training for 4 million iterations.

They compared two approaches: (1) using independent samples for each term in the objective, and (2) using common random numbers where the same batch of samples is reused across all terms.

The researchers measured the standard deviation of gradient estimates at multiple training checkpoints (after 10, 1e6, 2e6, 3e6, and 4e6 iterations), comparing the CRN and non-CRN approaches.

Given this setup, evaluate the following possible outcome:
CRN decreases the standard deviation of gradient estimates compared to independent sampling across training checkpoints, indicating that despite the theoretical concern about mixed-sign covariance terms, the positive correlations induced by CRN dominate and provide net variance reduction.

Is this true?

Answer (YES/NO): YES